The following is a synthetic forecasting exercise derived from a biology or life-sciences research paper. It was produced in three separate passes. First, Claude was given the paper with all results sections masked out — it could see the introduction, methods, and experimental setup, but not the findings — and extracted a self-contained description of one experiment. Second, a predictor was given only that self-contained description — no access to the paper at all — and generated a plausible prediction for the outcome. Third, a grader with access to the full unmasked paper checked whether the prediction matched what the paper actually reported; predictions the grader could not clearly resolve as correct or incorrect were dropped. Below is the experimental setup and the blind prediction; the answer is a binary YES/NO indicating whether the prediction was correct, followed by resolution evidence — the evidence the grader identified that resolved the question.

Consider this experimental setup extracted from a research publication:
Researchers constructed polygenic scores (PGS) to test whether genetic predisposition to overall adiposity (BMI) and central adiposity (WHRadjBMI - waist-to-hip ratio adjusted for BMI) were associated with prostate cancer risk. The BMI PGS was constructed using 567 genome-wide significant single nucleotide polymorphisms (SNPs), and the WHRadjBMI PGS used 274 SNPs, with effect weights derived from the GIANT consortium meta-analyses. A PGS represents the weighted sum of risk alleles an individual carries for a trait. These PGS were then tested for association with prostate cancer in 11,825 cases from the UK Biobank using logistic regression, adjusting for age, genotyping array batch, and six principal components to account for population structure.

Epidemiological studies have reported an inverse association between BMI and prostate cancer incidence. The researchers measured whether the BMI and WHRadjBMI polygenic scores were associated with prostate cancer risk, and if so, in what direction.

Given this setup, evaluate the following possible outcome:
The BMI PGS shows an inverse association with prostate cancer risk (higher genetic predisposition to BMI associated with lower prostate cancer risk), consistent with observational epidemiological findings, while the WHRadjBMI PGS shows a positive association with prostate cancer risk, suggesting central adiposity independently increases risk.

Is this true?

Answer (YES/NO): NO